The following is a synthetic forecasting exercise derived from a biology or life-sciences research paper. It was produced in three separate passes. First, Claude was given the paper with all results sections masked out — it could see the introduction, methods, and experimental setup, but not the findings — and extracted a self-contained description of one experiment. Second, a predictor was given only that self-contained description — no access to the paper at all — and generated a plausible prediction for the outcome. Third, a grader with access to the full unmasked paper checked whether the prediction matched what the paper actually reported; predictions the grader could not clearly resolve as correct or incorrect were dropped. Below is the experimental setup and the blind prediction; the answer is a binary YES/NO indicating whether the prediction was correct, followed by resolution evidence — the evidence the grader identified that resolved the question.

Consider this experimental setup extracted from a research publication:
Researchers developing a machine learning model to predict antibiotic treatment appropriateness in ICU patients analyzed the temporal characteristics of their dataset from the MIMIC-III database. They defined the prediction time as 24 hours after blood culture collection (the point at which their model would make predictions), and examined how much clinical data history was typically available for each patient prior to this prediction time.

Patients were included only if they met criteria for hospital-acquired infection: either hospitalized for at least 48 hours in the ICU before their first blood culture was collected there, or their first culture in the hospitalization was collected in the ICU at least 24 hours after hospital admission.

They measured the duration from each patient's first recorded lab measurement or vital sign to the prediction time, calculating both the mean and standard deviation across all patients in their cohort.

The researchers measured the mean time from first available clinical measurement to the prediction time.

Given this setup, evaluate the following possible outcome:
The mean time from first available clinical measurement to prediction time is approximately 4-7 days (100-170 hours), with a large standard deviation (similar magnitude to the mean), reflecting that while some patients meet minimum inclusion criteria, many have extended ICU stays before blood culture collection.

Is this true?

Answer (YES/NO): NO